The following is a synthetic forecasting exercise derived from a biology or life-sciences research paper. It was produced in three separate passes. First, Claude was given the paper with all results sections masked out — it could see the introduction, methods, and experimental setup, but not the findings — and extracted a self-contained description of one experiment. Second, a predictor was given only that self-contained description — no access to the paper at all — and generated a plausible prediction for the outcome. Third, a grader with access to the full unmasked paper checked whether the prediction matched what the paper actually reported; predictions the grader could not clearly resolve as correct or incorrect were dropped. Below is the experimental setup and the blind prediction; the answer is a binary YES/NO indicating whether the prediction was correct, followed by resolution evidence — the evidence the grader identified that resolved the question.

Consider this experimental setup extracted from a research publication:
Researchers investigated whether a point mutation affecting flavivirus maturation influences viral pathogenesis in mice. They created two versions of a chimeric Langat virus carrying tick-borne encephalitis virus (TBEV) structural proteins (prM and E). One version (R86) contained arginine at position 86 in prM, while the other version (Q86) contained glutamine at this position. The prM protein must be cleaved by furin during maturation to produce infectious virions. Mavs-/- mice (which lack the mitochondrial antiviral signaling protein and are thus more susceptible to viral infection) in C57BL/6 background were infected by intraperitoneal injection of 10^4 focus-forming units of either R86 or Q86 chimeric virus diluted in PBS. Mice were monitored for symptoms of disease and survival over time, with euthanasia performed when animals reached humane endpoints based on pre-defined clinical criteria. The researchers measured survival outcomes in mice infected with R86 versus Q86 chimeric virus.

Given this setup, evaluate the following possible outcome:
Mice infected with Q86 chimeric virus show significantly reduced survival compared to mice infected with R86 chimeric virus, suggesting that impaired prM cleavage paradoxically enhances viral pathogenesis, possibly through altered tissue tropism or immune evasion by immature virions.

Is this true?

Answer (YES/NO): NO